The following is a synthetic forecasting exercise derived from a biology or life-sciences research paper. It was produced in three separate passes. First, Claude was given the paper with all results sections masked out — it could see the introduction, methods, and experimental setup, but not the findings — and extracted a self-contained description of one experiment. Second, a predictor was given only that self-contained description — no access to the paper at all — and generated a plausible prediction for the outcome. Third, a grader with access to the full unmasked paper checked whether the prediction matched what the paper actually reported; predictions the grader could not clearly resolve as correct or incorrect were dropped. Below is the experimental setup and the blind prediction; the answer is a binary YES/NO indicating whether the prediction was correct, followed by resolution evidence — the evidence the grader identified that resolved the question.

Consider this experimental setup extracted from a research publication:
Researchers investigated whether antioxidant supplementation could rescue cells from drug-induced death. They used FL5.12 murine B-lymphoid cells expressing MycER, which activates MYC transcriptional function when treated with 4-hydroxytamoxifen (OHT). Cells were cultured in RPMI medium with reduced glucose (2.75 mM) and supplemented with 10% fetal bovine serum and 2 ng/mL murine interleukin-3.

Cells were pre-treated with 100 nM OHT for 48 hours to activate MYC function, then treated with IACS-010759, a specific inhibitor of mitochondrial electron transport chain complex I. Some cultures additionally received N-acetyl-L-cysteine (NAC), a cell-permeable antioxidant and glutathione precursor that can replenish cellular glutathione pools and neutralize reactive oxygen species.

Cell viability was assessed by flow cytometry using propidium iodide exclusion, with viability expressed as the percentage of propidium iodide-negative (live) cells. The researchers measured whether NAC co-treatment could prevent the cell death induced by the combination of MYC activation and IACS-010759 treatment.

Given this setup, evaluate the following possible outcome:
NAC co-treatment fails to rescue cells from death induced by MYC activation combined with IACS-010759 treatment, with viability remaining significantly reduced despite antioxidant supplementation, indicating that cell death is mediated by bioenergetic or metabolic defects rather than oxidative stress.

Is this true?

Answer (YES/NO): NO